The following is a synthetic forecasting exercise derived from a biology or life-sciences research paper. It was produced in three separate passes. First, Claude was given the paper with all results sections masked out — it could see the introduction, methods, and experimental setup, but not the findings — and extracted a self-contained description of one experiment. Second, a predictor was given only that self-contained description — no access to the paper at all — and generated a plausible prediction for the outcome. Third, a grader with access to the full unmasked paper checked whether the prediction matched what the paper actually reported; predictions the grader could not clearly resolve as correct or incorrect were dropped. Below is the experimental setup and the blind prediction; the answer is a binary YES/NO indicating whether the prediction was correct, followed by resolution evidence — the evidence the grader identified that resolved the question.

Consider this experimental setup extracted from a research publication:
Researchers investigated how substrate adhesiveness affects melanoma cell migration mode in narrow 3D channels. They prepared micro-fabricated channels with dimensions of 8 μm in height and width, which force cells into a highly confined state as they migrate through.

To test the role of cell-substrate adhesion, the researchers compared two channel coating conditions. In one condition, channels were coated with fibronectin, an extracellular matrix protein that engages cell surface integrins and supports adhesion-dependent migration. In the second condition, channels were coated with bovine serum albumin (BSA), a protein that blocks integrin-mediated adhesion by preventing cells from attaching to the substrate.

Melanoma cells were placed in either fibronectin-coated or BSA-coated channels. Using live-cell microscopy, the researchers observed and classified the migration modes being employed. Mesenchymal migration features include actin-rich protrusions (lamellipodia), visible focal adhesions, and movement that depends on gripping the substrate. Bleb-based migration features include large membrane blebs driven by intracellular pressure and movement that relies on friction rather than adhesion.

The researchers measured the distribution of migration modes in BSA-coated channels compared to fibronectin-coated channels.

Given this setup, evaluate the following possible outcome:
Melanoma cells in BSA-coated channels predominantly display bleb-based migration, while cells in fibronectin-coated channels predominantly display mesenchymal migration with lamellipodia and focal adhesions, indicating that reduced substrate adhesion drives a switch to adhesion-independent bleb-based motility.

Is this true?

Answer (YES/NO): NO